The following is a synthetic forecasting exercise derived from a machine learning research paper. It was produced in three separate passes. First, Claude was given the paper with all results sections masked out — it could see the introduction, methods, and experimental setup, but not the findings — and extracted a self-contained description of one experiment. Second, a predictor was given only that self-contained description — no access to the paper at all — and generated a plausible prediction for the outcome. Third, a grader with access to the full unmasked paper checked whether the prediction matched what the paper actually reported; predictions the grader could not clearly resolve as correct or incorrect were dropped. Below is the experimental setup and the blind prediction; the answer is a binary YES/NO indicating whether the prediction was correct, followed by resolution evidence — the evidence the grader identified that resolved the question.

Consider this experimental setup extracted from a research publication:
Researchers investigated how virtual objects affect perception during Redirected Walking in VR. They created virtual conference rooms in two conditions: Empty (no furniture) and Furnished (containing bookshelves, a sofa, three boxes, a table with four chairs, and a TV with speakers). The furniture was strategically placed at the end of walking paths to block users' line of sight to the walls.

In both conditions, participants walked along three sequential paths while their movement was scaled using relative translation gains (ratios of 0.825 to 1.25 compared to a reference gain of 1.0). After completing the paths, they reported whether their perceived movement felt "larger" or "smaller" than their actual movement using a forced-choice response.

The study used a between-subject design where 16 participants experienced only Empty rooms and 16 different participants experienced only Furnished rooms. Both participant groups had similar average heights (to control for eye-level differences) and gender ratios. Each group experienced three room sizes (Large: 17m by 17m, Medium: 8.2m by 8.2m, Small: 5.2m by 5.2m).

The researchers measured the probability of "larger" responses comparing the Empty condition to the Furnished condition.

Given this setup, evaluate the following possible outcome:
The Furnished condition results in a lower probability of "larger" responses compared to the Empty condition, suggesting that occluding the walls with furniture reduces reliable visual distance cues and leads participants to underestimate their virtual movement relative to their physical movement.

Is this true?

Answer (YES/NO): YES